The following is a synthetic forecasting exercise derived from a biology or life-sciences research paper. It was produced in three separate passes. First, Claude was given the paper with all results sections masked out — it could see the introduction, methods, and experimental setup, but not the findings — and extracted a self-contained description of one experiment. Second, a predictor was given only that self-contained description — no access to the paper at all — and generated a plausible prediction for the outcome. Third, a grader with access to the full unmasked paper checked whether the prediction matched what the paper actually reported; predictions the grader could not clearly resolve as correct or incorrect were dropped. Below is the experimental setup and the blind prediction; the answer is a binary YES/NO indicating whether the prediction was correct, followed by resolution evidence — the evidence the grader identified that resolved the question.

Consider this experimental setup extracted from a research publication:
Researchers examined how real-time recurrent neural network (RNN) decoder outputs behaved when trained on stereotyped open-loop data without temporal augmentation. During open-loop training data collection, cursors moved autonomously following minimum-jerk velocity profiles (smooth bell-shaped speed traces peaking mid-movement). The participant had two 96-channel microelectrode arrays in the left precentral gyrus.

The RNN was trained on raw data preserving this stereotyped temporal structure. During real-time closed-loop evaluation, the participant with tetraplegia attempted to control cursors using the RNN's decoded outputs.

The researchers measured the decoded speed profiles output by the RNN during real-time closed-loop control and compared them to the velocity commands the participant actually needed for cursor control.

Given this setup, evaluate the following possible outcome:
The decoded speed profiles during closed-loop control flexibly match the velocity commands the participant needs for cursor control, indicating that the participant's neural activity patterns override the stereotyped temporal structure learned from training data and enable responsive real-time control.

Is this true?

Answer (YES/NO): NO